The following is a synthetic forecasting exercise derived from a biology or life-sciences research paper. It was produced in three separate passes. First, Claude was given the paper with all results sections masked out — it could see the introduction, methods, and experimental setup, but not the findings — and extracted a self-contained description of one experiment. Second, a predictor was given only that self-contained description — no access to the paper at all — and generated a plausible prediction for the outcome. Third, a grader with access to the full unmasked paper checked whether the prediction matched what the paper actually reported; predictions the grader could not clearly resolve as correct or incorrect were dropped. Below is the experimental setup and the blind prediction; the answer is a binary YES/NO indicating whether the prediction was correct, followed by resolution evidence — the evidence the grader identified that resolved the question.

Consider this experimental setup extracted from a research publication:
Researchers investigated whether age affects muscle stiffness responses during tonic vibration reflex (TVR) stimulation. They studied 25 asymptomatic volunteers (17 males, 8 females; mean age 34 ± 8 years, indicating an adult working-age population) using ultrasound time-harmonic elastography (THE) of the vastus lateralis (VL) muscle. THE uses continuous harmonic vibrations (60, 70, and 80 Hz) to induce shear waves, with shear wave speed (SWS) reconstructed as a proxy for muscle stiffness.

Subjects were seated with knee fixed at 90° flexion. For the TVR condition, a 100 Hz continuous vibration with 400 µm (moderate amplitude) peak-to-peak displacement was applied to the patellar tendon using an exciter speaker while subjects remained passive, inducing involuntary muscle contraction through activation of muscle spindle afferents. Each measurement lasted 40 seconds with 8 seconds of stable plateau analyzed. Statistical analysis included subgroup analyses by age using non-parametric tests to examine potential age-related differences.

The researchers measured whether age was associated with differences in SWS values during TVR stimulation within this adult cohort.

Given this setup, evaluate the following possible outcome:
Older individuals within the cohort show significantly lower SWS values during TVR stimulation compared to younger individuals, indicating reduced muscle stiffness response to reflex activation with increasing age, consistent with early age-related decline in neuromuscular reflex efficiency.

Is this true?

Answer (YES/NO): NO